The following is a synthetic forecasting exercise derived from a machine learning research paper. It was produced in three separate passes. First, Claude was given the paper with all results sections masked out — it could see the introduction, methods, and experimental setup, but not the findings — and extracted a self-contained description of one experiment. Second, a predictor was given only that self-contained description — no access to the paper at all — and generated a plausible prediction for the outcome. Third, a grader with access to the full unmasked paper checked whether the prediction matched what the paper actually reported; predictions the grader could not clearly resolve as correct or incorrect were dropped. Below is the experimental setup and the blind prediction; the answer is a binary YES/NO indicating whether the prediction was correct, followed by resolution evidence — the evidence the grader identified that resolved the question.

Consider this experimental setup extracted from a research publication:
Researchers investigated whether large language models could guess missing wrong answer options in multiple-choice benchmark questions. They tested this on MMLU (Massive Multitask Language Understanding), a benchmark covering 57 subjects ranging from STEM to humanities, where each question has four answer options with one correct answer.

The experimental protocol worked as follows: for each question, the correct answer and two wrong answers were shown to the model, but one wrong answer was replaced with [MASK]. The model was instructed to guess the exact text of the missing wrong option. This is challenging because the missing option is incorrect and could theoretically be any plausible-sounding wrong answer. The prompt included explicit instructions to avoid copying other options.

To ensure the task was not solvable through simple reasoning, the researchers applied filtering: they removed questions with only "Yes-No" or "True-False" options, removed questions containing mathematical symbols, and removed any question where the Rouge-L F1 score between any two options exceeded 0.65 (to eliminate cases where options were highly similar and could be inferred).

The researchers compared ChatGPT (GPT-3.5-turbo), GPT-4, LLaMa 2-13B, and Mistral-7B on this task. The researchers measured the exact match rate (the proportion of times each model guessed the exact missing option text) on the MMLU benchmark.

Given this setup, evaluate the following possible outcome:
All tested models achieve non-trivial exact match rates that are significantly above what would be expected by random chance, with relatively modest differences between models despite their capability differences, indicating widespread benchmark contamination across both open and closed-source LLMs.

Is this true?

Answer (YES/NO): NO